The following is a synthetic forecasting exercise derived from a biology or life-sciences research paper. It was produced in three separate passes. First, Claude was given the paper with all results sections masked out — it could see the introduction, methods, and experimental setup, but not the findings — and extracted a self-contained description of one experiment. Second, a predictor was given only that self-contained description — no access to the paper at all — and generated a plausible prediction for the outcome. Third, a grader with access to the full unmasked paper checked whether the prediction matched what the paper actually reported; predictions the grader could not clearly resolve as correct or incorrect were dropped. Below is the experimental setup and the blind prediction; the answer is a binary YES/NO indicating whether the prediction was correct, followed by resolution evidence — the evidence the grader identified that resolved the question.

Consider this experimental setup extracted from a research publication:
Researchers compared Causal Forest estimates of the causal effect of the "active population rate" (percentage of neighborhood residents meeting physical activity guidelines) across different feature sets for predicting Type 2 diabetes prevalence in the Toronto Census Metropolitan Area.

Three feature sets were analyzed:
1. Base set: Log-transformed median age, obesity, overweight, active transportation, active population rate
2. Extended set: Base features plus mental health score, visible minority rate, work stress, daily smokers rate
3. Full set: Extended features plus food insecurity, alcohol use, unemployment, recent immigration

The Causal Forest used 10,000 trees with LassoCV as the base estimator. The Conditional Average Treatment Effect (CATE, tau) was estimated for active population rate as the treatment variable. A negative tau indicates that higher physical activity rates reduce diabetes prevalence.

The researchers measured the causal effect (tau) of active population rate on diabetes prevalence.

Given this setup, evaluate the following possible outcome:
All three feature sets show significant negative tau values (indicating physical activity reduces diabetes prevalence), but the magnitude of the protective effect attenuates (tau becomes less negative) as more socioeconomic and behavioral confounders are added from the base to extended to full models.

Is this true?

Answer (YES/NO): NO